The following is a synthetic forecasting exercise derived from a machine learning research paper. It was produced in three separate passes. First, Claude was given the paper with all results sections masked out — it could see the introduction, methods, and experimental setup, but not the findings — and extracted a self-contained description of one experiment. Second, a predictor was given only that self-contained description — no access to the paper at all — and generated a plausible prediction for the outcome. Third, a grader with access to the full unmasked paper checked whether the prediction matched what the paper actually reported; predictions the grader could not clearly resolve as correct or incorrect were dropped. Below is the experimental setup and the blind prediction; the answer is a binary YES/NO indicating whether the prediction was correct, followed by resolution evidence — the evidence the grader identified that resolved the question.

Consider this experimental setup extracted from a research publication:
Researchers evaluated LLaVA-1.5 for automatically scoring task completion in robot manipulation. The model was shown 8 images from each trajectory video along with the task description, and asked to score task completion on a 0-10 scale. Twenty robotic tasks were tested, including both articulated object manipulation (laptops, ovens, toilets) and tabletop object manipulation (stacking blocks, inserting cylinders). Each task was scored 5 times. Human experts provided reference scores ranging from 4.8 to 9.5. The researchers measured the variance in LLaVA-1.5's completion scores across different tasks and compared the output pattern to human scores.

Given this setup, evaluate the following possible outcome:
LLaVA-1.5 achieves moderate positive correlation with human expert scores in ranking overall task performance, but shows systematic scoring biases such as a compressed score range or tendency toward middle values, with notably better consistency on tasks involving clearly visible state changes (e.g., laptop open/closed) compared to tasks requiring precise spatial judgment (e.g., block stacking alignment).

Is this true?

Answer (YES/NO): NO